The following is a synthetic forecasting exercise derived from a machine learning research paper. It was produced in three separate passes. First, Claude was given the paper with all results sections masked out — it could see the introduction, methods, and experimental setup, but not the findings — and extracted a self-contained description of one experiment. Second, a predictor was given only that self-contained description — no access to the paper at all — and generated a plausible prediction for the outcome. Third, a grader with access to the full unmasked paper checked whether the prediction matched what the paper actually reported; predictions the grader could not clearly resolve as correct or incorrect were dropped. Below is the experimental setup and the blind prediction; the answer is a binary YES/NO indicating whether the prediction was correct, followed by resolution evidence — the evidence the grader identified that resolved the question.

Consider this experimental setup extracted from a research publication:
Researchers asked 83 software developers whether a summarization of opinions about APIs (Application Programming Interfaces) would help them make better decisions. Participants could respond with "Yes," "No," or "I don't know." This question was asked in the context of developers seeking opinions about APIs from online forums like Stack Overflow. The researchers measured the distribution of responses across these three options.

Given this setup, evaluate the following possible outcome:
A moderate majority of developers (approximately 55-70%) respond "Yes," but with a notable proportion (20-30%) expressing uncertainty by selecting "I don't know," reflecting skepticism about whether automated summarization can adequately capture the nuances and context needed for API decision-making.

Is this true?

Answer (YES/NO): NO